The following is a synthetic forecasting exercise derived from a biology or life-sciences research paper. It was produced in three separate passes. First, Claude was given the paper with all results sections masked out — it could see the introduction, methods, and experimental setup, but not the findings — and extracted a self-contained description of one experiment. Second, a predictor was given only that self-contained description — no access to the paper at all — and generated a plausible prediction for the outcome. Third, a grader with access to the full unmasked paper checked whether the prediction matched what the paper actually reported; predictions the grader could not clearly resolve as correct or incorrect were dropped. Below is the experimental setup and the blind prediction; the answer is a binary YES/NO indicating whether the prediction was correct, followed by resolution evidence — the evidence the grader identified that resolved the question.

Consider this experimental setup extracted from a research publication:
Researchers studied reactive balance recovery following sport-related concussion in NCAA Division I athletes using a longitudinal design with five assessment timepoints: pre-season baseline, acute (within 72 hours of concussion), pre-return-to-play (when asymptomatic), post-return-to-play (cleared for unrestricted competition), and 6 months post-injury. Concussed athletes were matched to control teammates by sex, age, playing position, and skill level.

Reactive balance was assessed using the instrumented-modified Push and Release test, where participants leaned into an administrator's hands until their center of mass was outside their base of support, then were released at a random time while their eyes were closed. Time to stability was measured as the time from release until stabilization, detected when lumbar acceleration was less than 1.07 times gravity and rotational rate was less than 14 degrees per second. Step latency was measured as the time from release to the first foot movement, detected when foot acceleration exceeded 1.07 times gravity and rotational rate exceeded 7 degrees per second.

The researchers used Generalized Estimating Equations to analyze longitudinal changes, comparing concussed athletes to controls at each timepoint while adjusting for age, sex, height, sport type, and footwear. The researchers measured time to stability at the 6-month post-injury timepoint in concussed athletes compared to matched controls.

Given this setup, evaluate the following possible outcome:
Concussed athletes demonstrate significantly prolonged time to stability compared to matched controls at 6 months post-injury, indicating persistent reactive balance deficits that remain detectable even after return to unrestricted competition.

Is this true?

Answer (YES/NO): NO